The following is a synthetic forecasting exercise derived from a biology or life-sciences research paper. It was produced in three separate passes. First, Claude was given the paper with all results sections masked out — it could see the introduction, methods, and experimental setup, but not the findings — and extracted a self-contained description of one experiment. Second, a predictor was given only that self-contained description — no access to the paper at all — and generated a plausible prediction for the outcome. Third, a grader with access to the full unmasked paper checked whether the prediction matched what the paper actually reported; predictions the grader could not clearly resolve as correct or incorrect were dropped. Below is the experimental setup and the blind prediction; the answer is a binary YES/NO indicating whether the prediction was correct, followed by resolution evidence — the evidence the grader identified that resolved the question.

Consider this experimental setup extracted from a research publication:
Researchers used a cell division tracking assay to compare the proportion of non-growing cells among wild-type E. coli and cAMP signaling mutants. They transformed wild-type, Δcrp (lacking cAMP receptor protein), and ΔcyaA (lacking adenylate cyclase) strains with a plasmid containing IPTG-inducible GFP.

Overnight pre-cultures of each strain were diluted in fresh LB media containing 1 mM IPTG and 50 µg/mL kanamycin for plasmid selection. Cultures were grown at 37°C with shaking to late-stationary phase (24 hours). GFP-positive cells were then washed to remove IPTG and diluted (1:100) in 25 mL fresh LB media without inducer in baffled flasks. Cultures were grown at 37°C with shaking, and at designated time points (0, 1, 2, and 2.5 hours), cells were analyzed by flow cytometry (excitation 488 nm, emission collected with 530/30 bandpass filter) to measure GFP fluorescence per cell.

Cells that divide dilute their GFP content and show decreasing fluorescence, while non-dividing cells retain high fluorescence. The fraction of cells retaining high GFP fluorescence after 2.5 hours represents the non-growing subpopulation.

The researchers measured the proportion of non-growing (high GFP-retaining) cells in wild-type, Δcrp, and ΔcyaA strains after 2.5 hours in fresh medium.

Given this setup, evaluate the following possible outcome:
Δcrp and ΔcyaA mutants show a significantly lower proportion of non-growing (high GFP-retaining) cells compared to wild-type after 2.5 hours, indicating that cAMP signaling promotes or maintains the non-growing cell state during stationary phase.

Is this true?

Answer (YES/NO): YES